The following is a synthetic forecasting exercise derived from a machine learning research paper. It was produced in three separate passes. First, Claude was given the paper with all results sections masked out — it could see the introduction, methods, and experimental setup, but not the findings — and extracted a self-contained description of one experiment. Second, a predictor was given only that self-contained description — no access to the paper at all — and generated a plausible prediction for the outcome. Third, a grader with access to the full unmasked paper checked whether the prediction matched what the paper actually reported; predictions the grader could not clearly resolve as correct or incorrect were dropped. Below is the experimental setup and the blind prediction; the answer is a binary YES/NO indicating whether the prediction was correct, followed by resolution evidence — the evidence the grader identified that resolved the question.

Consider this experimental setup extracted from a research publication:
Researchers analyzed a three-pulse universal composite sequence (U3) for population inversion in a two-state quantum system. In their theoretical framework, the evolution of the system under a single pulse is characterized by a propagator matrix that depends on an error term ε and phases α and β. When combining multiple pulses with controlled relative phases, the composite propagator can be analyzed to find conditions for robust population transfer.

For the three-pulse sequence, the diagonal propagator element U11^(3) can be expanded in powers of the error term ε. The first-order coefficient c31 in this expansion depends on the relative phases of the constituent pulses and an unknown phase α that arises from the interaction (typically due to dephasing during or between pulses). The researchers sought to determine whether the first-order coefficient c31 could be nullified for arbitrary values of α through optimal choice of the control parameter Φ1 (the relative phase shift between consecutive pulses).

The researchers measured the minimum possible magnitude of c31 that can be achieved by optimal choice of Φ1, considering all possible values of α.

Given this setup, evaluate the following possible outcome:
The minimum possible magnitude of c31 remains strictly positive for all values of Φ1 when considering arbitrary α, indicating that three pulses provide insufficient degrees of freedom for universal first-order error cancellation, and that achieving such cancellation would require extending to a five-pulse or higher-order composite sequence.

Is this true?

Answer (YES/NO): YES